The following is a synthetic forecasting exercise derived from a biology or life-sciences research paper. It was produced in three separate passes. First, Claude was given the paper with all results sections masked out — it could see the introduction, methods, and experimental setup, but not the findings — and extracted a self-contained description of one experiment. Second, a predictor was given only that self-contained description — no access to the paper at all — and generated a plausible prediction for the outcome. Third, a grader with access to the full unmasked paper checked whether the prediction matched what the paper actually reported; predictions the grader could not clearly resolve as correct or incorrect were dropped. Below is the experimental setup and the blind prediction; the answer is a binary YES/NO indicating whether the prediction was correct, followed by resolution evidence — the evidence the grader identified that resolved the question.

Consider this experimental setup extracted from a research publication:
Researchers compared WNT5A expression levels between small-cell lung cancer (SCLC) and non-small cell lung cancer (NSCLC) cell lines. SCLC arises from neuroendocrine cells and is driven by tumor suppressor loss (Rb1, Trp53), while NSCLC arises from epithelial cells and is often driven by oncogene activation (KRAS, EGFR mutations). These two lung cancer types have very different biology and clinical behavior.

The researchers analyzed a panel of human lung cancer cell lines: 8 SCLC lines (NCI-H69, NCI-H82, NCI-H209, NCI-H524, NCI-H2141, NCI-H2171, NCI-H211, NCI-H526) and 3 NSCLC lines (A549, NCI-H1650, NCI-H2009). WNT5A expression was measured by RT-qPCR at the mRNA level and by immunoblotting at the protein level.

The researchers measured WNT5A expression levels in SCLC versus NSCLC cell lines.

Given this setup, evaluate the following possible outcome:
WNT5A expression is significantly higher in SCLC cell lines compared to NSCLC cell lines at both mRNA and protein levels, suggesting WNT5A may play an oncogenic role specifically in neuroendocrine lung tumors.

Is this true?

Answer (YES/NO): NO